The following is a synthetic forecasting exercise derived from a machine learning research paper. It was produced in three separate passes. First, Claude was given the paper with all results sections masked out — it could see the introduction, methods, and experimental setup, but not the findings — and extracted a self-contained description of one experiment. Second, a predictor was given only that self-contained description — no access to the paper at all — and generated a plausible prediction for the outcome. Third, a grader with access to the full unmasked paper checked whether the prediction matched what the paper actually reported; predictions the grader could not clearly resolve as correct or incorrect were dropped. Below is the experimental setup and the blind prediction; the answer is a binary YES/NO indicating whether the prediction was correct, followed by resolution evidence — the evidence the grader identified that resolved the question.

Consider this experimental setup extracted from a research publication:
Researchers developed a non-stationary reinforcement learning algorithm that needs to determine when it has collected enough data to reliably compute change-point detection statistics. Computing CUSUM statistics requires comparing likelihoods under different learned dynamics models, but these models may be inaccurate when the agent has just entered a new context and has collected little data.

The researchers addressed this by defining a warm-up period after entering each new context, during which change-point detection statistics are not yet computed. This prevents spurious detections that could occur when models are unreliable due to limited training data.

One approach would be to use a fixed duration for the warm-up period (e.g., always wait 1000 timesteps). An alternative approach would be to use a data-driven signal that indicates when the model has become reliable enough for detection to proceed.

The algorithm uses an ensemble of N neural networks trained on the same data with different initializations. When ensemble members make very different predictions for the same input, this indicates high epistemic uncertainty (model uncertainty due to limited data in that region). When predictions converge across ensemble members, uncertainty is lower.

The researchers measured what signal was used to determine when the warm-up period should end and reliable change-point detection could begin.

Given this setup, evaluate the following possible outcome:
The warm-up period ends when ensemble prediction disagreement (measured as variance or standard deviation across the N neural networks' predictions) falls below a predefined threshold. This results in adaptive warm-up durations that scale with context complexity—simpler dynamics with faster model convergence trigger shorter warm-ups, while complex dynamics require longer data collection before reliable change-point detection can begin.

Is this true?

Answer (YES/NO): NO